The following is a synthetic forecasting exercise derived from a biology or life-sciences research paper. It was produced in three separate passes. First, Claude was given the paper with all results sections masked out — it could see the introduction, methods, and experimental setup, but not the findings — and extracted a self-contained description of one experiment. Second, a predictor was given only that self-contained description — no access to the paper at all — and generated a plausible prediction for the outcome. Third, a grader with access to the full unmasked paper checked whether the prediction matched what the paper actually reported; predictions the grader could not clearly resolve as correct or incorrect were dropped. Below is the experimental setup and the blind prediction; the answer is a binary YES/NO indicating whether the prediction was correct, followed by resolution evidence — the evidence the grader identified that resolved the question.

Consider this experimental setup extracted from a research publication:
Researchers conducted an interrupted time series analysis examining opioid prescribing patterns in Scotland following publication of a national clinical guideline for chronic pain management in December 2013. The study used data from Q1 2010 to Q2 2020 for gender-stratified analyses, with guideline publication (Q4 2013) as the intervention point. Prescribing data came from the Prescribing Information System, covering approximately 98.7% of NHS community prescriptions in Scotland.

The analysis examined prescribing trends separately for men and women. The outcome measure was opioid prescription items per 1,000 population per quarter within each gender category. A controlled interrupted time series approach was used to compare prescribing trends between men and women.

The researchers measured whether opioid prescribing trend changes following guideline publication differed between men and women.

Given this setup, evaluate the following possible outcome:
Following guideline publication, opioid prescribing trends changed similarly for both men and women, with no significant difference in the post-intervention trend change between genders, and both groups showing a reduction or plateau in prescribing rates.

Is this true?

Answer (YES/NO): YES